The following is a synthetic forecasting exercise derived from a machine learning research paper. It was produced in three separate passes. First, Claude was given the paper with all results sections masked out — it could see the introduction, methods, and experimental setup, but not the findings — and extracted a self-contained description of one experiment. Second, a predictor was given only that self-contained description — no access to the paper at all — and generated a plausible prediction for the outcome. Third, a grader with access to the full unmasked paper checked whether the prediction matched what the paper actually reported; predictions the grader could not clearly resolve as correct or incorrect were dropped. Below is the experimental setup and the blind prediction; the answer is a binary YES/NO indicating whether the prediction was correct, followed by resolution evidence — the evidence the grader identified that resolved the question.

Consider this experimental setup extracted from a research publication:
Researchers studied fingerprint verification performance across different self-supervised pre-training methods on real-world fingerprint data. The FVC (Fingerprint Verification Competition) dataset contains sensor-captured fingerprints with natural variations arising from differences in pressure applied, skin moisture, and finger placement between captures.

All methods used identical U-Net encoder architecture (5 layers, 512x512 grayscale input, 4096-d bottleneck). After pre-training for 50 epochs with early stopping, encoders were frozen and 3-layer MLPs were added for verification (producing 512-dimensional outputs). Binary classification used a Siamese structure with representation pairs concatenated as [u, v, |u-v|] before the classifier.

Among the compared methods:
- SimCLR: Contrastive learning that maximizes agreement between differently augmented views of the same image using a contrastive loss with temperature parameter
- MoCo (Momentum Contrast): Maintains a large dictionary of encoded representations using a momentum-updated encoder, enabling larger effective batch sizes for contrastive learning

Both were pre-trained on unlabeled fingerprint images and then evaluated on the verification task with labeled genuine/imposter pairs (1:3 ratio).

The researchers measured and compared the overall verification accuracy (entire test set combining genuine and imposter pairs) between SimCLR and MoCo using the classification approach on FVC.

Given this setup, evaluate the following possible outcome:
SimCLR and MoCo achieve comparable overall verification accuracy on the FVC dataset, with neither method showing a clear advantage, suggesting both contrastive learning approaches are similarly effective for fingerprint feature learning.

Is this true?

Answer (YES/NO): NO